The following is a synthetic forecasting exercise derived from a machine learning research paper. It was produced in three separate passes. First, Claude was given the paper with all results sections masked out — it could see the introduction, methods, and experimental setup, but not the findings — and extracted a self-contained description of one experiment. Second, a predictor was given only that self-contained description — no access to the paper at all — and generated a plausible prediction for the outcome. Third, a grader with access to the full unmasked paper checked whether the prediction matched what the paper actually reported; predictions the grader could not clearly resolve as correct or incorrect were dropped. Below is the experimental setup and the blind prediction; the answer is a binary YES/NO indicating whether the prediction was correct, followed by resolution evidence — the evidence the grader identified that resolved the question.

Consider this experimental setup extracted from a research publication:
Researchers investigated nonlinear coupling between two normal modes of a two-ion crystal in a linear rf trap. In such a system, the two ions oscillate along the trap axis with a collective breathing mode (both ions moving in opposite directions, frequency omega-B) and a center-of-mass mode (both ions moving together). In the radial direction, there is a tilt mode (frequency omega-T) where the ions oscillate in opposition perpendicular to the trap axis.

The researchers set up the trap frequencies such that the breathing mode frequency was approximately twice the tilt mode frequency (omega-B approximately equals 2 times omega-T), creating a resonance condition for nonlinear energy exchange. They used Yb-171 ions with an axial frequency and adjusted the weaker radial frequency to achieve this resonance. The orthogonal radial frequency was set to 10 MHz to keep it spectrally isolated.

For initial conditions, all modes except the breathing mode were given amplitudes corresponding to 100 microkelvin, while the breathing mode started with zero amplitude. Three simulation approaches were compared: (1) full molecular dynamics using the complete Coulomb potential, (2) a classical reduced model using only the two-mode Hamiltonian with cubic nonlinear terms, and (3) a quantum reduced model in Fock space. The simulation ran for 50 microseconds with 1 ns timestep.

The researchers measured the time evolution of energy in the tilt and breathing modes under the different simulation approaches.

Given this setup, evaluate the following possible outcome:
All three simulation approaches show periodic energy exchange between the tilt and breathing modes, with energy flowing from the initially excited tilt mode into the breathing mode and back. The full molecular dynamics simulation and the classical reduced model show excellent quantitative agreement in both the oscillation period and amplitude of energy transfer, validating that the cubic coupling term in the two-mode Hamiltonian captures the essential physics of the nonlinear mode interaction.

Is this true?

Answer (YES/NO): YES